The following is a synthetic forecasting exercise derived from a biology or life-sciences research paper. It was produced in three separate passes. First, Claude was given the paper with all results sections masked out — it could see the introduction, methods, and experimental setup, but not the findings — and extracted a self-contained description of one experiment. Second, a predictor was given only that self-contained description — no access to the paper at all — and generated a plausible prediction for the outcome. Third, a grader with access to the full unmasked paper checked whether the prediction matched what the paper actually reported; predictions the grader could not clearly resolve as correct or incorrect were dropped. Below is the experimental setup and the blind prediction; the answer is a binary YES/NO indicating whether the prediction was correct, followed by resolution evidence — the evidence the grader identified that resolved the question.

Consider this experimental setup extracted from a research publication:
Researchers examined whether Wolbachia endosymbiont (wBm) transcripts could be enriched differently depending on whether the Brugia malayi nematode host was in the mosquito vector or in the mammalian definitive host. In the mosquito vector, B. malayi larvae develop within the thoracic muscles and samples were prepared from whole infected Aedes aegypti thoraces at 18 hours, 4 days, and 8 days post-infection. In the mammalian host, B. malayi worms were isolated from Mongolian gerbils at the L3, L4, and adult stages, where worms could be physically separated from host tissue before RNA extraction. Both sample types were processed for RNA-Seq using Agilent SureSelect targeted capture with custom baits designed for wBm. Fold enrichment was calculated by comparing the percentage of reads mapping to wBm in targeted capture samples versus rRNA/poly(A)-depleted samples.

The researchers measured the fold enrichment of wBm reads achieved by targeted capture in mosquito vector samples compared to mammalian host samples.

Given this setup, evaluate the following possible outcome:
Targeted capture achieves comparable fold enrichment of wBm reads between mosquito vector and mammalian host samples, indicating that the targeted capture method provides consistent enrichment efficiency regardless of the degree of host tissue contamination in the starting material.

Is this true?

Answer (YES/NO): NO